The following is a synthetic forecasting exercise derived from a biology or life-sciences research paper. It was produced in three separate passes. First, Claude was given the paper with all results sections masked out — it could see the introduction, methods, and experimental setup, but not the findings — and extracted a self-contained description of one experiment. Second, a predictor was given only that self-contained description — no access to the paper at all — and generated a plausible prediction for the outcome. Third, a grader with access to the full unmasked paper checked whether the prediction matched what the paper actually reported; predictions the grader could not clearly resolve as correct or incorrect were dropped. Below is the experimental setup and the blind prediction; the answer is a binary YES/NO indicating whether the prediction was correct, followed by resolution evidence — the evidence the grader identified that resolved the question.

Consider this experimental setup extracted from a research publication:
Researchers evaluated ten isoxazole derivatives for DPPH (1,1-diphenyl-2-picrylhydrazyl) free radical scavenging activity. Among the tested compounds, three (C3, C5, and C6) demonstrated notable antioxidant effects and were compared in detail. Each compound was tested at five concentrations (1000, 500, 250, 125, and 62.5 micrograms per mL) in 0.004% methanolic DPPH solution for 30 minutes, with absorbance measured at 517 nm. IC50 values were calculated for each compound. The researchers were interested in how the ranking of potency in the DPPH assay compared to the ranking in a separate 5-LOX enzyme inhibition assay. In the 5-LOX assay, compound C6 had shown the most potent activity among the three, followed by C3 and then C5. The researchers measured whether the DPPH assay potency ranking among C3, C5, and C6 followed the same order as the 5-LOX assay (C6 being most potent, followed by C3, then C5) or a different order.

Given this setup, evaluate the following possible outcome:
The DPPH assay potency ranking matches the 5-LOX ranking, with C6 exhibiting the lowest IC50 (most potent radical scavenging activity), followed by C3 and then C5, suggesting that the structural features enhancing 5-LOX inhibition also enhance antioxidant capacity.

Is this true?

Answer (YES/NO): NO